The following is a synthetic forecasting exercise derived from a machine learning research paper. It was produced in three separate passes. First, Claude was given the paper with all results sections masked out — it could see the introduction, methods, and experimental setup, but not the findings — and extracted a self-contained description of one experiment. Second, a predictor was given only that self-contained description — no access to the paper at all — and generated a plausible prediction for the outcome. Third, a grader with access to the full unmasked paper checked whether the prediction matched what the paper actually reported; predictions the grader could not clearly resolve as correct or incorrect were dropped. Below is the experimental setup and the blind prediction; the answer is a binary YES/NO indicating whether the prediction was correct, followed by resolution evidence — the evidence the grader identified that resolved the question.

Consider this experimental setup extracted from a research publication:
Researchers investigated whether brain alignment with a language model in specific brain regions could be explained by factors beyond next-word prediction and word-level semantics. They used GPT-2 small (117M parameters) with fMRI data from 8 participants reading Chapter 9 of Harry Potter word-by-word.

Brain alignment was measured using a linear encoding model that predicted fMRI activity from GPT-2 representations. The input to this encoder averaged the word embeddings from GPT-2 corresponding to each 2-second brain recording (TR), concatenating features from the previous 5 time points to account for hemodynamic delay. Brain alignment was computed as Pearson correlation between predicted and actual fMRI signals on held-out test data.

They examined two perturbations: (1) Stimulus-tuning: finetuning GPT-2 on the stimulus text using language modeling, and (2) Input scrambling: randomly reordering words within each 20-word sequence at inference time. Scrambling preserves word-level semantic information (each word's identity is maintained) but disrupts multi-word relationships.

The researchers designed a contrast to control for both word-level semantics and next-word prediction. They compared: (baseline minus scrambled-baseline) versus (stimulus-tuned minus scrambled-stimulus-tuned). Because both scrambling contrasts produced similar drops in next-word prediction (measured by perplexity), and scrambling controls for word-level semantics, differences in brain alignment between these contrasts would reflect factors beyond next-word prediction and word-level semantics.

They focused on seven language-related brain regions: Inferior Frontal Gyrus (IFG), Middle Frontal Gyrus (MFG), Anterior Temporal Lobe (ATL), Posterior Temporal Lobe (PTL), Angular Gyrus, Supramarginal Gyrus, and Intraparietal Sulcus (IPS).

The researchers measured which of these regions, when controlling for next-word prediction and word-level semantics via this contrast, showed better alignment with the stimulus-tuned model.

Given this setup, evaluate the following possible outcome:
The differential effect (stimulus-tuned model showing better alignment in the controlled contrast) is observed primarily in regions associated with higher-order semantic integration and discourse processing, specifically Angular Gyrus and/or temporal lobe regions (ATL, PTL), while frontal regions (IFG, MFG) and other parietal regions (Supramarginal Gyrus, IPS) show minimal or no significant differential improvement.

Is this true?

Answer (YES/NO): NO